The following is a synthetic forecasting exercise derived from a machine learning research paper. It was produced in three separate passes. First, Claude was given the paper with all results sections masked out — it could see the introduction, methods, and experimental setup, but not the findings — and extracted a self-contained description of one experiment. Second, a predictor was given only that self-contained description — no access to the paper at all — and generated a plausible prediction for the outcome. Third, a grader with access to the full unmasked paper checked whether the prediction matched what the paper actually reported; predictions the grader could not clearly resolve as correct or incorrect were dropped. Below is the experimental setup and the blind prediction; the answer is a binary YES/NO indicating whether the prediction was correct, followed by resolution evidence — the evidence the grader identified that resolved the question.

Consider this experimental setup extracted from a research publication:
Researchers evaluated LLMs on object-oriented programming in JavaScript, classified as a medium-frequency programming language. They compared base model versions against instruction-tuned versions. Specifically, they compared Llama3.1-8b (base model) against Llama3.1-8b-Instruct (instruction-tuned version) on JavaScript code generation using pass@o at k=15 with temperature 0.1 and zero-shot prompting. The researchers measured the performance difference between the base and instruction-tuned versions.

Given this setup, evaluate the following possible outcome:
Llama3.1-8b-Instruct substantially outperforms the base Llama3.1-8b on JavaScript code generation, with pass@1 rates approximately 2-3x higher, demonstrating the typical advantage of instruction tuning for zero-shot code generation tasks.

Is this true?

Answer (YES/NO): NO